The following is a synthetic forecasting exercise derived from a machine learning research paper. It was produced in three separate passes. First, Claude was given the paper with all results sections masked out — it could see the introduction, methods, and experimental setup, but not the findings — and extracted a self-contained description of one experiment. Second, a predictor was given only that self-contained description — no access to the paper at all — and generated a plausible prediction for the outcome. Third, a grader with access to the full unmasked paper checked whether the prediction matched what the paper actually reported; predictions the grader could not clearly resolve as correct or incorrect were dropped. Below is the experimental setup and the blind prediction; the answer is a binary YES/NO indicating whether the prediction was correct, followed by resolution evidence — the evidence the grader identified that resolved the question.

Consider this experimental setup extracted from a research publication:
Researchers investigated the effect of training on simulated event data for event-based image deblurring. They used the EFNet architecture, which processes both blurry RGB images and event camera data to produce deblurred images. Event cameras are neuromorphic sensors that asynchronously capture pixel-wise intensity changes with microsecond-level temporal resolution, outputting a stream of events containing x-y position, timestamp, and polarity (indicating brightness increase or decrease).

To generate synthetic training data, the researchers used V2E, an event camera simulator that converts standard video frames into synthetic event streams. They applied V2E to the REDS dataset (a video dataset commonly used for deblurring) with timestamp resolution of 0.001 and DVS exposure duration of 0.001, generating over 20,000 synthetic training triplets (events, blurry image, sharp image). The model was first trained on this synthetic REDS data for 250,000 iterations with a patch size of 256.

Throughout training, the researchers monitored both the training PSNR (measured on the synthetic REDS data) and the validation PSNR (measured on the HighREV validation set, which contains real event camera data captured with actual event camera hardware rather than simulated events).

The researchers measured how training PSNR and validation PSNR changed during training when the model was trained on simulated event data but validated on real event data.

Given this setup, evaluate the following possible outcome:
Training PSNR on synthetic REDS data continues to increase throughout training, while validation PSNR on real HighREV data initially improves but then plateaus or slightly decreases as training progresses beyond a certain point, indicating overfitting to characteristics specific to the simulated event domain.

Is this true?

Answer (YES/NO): NO